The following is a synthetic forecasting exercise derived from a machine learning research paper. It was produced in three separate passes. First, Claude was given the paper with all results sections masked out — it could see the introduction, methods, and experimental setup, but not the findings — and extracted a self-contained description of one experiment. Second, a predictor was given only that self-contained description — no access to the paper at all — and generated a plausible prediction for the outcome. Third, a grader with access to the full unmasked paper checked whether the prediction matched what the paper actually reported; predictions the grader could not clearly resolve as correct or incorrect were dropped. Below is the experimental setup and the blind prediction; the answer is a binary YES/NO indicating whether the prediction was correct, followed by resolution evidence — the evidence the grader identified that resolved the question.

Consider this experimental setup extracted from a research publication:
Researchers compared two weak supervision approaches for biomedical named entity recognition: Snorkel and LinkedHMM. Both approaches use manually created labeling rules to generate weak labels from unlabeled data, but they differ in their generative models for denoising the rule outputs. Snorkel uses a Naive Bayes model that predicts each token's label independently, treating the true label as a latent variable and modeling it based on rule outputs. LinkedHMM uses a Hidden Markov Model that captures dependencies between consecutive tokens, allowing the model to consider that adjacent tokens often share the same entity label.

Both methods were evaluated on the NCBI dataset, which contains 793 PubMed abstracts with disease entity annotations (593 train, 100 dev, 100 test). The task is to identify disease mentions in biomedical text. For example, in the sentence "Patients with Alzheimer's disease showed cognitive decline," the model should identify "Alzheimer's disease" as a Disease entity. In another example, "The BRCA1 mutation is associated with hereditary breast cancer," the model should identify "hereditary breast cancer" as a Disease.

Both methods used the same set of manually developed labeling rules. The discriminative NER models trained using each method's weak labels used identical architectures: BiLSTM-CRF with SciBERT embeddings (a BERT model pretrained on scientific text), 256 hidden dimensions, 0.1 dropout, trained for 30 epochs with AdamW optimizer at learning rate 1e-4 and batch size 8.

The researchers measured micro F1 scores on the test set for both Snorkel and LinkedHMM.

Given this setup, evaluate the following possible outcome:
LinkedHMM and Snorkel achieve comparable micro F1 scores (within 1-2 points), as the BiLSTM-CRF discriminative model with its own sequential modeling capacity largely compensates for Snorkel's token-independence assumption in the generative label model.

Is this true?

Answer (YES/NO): NO